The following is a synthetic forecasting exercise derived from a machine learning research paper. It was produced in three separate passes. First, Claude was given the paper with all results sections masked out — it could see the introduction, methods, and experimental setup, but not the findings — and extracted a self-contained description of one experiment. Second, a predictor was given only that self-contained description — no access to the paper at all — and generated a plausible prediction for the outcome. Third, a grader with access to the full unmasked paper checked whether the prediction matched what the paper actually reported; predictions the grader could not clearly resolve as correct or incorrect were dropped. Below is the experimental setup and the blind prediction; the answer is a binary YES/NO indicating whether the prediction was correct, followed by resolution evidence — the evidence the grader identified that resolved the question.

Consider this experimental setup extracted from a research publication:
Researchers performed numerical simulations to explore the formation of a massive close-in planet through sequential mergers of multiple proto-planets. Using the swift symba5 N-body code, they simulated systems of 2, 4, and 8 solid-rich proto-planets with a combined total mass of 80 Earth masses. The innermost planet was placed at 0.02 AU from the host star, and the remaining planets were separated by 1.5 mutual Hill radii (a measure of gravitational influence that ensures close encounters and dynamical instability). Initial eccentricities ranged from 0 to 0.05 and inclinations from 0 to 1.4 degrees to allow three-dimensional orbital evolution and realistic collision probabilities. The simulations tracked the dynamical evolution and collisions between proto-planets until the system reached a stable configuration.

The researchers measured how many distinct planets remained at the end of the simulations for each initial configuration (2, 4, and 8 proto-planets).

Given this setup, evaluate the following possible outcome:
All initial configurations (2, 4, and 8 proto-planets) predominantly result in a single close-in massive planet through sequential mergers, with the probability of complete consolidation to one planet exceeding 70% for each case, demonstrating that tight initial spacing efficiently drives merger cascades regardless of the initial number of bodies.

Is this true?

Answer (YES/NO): NO